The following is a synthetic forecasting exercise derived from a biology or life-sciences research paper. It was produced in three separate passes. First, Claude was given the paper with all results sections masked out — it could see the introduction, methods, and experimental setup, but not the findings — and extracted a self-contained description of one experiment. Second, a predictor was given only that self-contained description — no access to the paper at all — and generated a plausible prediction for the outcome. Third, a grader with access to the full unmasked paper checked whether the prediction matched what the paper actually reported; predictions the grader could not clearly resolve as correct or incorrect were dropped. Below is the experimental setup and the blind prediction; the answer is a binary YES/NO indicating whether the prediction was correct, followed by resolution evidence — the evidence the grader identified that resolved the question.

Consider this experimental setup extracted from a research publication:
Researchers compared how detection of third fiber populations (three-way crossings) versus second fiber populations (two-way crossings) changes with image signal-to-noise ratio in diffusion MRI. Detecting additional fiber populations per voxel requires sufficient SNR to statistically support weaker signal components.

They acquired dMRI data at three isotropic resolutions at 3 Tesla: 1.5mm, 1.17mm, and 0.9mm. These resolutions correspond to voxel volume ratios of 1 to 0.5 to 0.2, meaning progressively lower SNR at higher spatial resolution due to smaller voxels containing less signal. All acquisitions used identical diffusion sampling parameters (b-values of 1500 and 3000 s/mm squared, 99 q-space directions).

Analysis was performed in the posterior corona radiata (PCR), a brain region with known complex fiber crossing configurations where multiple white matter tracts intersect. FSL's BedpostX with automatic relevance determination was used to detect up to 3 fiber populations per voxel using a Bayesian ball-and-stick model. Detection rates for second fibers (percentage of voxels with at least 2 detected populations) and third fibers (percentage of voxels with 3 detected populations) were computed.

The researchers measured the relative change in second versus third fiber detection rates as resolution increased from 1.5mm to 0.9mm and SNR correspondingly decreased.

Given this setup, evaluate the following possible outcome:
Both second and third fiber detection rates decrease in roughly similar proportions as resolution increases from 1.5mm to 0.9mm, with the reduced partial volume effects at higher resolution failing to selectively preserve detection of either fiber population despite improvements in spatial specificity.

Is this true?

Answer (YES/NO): NO